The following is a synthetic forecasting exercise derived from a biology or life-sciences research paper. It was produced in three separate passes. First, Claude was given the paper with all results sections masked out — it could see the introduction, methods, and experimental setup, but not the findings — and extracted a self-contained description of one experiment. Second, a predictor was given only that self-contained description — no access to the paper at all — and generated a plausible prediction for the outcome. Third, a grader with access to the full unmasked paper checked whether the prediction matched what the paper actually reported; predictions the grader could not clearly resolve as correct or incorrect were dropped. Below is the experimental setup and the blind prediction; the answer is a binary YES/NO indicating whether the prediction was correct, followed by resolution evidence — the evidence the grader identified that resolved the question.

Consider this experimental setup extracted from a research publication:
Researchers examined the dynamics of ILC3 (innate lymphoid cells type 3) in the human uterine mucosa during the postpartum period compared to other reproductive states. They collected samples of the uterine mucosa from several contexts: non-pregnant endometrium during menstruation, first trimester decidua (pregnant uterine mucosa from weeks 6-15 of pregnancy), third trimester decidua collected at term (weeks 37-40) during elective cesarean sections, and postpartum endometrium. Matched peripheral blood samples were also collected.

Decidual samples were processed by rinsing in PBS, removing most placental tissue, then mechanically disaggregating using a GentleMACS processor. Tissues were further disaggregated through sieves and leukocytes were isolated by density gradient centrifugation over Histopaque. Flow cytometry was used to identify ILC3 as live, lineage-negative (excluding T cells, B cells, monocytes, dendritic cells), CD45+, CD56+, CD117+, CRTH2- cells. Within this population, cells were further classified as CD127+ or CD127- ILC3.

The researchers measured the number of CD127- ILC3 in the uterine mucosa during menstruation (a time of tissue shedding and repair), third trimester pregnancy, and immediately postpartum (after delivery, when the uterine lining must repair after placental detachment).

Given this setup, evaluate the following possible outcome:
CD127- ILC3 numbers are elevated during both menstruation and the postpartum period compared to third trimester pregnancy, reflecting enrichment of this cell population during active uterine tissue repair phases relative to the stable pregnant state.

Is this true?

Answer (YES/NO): YES